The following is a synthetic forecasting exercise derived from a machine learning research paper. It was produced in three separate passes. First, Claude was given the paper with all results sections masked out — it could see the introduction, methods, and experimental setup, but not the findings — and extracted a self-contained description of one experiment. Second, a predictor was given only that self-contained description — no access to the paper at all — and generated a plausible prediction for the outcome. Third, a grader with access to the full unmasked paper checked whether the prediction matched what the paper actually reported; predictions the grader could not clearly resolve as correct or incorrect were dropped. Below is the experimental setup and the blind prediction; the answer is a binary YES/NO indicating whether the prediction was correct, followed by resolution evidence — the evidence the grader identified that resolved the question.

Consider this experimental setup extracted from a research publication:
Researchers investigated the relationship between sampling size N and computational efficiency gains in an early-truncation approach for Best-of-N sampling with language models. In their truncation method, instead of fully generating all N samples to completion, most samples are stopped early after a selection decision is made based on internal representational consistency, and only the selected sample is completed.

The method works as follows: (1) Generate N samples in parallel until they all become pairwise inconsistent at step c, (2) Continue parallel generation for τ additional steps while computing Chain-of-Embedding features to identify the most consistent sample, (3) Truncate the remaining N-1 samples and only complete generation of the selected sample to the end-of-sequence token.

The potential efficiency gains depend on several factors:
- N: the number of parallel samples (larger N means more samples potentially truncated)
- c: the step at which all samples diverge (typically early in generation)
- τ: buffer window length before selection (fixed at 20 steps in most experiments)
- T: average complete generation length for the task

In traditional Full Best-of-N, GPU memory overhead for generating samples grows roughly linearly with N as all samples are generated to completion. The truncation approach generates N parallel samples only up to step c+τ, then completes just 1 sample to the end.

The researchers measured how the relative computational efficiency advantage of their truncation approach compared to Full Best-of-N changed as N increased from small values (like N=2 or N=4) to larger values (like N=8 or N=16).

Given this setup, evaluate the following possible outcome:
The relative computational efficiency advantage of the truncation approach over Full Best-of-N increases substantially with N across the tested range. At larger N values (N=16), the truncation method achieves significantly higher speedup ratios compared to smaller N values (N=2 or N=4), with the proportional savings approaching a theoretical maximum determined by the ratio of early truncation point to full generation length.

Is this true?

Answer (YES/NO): YES